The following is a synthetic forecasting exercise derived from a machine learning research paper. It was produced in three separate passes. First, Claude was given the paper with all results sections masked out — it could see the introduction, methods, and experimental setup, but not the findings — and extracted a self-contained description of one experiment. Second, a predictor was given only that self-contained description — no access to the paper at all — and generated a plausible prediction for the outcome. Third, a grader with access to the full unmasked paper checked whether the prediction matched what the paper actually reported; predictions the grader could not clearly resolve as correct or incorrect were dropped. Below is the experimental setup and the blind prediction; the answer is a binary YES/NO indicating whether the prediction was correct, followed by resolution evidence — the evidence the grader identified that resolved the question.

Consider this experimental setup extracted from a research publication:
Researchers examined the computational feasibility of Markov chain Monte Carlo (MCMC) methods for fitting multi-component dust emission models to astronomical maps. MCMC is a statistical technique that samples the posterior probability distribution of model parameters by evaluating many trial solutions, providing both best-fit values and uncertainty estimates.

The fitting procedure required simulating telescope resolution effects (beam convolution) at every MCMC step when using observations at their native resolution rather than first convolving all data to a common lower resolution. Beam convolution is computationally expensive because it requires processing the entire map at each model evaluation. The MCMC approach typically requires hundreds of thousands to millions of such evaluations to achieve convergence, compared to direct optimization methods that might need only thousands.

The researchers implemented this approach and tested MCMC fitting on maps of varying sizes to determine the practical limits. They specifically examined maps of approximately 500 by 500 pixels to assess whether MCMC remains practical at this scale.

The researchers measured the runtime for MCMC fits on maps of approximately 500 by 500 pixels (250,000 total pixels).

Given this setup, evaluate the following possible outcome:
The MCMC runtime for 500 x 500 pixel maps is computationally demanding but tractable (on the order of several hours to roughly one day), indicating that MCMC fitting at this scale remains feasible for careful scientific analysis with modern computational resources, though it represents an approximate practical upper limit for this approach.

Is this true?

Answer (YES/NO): NO